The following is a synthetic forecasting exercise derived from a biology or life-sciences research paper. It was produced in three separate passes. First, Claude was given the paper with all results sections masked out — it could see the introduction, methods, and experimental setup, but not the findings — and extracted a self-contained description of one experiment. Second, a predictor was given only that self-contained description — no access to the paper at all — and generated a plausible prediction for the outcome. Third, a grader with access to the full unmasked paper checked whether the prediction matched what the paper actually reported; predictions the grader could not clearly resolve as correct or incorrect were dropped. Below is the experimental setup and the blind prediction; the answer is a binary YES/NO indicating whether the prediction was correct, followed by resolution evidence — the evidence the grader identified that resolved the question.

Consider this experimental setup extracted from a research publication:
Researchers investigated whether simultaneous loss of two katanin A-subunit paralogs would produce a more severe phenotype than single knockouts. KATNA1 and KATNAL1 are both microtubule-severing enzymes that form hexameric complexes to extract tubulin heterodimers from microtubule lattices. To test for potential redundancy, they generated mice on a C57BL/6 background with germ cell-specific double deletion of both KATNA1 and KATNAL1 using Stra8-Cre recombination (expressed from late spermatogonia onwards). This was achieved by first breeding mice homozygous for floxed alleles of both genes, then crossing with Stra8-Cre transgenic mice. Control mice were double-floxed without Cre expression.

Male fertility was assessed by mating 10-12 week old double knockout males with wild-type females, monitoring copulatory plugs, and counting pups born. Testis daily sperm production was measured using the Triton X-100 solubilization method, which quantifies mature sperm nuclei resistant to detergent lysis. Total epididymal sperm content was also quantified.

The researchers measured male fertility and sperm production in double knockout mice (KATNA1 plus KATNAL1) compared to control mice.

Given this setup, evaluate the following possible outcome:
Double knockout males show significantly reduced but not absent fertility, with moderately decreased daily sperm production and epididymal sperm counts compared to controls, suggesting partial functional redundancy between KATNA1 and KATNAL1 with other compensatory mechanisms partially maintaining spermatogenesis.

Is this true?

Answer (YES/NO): NO